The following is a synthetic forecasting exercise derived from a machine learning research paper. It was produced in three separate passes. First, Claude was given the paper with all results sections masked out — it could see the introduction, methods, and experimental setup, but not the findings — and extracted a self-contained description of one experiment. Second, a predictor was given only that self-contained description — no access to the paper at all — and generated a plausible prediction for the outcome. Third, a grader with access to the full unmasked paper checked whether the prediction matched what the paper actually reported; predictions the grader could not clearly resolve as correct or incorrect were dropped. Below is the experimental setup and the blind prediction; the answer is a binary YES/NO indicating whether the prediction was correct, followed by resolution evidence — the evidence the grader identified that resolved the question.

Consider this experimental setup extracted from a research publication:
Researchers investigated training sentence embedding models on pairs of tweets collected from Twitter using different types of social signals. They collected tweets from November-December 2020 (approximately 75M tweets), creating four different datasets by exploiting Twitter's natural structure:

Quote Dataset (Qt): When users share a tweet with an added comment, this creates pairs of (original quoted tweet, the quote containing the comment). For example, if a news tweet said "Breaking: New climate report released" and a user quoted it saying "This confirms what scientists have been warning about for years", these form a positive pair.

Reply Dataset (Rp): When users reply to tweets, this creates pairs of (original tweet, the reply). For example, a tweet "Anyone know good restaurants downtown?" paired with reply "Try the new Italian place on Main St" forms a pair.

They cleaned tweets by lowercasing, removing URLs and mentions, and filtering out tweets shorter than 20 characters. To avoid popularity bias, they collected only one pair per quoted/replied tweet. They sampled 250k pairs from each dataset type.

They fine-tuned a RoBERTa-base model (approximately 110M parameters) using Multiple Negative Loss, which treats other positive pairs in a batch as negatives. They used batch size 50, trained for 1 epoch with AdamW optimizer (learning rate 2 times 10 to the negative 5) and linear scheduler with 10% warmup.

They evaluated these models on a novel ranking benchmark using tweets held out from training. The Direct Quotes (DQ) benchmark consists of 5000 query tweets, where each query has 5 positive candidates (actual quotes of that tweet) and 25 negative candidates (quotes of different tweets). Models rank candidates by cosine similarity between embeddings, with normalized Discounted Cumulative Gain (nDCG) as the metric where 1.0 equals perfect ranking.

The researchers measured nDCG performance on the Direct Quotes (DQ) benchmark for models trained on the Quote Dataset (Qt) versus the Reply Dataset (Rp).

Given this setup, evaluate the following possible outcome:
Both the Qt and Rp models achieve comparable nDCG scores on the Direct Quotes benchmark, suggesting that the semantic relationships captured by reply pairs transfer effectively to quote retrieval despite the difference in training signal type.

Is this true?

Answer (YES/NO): YES